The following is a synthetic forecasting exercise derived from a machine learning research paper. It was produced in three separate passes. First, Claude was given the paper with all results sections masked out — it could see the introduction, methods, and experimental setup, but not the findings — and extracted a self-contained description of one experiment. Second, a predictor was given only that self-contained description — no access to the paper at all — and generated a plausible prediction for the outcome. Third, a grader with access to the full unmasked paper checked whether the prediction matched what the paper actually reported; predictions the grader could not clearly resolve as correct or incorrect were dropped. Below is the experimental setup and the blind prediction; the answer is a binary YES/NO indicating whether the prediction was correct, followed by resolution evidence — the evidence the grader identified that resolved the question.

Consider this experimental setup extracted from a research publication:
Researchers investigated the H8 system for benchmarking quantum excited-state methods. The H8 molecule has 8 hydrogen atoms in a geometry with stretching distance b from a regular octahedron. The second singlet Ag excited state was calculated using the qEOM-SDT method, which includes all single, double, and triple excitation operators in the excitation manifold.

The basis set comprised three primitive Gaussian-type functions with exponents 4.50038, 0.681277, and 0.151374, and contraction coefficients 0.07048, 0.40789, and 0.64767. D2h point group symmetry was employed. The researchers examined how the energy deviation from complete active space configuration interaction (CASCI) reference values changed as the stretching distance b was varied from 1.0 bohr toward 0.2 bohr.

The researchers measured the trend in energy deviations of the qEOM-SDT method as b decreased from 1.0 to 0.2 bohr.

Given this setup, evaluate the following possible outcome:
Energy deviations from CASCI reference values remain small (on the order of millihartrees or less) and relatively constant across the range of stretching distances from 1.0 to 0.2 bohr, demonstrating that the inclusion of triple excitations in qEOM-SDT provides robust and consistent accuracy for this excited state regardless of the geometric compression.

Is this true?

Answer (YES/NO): NO